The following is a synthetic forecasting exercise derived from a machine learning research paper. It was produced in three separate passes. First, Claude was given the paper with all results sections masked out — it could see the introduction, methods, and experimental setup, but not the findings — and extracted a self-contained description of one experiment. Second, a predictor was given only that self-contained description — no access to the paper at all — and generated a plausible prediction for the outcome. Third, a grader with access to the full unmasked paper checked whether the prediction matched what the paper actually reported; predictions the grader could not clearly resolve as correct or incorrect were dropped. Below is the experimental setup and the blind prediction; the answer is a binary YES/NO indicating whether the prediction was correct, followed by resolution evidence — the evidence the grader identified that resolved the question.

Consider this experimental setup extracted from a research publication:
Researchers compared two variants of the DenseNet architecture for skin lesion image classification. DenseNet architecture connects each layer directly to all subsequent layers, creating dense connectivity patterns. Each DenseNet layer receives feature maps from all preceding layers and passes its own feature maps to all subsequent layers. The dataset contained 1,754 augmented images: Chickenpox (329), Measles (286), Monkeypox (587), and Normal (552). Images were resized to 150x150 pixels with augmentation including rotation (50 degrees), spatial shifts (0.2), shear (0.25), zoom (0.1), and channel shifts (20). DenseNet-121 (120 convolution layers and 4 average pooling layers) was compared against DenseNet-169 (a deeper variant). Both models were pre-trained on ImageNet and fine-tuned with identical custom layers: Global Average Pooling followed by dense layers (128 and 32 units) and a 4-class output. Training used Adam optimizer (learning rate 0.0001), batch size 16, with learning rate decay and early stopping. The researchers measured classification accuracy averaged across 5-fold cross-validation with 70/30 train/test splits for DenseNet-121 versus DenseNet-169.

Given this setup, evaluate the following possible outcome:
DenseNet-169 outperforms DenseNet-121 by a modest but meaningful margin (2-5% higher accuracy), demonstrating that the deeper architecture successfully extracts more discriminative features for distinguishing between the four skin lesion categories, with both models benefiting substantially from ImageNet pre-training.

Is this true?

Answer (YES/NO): NO